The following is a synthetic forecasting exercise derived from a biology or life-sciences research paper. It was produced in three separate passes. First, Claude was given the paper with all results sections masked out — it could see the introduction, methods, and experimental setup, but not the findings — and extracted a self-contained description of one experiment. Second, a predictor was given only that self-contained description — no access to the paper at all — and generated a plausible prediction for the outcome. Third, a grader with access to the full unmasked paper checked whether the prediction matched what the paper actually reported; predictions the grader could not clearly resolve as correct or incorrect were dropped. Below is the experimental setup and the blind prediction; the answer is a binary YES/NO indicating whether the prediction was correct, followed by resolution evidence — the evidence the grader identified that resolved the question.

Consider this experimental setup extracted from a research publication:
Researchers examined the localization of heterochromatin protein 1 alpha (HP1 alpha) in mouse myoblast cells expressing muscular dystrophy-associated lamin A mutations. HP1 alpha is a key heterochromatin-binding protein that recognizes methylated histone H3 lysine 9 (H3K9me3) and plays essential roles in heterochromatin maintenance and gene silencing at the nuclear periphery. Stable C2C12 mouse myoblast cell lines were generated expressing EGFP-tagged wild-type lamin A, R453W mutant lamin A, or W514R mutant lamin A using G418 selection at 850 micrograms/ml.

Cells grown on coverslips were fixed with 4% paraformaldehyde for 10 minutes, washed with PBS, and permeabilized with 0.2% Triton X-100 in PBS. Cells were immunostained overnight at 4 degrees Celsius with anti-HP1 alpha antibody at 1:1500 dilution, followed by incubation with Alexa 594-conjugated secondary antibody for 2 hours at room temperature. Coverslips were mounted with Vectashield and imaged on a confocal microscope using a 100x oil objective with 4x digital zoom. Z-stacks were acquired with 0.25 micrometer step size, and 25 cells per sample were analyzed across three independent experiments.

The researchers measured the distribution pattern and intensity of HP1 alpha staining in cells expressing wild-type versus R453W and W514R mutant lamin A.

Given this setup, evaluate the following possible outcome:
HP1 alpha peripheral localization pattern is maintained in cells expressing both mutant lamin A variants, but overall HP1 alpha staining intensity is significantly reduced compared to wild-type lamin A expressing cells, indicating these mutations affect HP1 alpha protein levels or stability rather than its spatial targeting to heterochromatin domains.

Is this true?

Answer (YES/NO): NO